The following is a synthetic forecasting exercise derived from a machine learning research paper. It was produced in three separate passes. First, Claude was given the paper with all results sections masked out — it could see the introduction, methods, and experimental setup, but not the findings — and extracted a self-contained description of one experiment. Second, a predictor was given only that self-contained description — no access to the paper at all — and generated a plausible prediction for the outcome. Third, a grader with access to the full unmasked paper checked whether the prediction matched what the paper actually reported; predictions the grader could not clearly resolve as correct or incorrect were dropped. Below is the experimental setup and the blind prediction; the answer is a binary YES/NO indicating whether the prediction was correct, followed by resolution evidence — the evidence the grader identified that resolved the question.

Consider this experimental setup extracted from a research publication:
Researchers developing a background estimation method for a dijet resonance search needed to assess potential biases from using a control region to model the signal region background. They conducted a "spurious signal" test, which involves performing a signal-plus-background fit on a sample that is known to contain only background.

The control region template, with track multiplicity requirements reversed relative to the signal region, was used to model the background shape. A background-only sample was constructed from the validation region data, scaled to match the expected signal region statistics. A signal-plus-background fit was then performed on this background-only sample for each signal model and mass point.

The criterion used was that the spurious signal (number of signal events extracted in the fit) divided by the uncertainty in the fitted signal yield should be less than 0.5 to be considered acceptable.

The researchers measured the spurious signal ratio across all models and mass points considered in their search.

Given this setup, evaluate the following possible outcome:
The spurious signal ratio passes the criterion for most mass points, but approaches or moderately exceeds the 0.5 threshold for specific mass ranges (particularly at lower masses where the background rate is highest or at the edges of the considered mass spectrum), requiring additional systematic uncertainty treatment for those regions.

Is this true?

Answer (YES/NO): NO